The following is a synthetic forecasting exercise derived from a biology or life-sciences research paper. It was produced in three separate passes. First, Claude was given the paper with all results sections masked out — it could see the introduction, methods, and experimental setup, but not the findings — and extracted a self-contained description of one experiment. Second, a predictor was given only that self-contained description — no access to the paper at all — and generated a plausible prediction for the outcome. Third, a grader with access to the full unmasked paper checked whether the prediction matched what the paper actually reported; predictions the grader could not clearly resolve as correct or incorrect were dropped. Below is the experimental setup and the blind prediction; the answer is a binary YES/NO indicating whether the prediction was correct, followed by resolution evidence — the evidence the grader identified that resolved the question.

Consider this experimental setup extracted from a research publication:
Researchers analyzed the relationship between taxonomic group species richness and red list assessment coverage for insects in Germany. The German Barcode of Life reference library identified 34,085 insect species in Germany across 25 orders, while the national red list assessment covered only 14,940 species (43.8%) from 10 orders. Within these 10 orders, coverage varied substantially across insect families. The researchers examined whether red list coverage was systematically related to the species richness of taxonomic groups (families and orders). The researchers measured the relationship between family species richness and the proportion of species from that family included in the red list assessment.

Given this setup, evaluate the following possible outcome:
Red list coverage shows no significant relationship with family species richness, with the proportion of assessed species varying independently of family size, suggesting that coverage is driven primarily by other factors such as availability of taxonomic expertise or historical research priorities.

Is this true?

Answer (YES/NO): NO